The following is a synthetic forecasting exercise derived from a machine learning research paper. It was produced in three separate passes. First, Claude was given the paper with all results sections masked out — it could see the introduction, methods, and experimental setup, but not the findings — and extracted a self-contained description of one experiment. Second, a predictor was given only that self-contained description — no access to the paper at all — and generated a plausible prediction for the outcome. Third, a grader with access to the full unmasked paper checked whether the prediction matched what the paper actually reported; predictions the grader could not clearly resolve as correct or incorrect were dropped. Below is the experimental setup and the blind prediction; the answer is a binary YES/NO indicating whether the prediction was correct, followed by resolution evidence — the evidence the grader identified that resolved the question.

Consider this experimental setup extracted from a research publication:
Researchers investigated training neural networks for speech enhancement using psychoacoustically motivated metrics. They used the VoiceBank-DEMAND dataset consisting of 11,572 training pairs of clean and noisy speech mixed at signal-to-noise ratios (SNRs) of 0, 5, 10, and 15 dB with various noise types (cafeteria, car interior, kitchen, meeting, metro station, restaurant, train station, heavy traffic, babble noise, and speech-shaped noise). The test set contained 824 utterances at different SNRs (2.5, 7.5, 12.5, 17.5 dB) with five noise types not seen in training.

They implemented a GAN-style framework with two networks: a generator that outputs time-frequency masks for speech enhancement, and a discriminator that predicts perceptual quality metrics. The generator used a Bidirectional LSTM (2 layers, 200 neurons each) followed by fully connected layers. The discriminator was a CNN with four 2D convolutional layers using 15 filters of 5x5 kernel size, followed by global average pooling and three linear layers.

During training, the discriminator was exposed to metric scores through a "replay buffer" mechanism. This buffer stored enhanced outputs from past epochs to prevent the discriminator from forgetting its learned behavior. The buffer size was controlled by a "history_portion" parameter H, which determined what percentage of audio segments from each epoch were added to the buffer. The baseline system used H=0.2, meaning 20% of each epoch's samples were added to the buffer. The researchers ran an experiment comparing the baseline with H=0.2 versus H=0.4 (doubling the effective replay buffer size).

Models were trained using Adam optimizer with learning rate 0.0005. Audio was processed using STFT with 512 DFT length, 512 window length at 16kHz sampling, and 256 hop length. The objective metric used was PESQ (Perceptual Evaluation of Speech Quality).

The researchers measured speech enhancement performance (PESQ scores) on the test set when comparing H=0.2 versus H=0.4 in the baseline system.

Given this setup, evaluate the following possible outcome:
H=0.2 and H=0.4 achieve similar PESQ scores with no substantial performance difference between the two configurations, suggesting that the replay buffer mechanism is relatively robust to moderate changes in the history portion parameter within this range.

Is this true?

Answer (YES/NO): NO